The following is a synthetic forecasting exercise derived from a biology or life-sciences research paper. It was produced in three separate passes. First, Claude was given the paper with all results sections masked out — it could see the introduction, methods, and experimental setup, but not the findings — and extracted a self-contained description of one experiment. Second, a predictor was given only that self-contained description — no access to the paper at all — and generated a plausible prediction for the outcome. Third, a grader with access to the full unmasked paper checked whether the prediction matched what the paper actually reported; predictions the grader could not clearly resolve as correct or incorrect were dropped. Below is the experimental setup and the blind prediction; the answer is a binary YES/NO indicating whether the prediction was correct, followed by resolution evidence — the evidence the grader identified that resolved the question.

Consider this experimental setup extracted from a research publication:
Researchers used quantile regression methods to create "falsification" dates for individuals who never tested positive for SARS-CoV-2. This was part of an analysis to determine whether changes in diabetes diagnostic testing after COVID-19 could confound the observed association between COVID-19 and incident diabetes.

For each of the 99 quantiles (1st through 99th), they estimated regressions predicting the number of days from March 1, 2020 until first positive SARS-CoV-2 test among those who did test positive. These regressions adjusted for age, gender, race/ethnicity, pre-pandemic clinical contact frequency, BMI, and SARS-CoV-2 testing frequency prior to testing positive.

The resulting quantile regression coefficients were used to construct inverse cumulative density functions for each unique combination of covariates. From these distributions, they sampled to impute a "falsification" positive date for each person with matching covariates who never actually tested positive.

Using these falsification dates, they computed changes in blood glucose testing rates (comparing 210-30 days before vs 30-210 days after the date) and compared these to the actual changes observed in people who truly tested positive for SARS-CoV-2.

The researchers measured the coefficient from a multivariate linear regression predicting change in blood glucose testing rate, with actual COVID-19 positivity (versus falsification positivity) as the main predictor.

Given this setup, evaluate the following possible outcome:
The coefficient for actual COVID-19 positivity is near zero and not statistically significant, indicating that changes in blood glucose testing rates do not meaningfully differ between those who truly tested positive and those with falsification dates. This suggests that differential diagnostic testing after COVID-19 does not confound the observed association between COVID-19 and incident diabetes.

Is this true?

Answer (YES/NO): NO